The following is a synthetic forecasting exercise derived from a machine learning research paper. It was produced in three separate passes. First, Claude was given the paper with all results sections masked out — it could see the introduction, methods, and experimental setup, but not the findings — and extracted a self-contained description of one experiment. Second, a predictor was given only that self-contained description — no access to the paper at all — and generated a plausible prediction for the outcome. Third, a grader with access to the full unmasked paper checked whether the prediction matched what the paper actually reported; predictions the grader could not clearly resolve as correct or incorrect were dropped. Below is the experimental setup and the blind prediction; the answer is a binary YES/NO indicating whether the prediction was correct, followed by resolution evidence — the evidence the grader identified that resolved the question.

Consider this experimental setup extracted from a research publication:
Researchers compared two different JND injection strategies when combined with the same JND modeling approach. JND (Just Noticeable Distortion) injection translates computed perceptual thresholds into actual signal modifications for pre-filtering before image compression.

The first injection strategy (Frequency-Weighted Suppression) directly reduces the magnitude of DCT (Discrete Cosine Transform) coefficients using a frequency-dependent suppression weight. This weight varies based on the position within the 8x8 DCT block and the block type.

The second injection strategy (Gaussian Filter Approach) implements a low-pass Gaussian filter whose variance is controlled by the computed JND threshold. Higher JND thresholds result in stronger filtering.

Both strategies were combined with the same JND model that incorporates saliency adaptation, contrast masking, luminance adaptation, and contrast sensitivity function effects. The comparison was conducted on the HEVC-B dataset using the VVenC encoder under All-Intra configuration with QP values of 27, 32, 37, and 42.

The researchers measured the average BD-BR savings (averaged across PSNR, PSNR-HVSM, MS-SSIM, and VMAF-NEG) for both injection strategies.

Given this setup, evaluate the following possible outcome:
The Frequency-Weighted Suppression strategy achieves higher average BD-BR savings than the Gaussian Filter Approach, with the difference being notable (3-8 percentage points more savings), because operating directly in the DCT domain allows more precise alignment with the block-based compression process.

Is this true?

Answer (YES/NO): NO